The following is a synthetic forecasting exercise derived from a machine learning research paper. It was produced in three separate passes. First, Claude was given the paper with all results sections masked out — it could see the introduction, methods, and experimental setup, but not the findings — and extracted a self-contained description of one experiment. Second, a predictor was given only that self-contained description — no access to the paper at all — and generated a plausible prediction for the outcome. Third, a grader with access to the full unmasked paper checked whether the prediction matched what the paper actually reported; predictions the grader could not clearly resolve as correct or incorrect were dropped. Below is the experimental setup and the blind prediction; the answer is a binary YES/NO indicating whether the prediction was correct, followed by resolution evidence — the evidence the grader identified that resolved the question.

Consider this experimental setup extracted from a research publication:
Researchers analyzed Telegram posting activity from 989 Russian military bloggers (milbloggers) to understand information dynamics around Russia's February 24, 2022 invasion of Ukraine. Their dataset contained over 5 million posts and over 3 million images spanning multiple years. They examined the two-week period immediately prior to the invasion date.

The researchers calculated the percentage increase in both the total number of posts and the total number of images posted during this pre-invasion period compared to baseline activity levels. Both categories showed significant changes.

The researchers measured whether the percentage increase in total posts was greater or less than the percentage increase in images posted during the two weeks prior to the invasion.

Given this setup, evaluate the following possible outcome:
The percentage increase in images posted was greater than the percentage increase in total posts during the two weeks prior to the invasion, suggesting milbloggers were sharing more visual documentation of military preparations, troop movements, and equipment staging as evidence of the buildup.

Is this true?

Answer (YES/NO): NO